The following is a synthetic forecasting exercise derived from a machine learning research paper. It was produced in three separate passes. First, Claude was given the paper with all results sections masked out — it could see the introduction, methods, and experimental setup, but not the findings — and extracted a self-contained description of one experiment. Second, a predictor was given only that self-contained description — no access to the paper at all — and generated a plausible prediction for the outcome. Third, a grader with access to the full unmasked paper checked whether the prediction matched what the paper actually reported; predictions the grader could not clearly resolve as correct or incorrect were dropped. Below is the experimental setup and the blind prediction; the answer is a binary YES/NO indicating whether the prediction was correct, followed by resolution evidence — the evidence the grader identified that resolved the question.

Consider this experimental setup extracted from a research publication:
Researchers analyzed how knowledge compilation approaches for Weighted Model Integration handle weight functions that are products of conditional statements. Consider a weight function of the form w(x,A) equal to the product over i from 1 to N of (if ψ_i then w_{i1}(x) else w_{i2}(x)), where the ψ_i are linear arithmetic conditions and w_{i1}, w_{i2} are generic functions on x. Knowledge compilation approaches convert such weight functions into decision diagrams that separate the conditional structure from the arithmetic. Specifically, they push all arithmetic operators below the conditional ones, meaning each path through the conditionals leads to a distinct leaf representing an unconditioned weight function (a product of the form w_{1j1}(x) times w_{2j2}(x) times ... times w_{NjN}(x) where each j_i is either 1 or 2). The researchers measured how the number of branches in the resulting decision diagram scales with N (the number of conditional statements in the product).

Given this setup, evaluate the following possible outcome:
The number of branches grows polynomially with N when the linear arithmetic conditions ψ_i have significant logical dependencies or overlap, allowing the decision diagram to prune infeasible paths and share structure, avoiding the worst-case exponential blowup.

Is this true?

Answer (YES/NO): NO